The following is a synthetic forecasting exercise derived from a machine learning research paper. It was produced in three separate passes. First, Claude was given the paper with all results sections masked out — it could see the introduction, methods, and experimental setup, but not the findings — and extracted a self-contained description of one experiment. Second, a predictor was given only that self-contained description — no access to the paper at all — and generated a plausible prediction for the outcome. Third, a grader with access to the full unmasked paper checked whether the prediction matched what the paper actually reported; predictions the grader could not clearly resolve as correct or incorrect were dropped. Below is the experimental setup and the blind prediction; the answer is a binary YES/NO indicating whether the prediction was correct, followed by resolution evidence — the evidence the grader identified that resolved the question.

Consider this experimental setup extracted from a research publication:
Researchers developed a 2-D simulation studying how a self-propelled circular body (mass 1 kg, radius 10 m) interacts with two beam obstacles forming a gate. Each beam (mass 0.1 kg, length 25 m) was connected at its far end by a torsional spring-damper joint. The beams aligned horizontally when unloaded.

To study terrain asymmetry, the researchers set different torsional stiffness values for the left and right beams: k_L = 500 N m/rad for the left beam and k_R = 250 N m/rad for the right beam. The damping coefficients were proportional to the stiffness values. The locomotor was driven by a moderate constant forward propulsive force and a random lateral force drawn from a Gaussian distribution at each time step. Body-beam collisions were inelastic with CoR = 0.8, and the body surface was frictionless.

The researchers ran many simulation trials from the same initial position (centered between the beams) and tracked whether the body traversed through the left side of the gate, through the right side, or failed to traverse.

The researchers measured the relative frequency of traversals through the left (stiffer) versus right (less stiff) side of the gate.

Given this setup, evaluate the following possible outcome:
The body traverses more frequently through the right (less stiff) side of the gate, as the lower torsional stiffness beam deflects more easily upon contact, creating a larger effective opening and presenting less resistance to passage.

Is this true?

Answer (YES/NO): YES